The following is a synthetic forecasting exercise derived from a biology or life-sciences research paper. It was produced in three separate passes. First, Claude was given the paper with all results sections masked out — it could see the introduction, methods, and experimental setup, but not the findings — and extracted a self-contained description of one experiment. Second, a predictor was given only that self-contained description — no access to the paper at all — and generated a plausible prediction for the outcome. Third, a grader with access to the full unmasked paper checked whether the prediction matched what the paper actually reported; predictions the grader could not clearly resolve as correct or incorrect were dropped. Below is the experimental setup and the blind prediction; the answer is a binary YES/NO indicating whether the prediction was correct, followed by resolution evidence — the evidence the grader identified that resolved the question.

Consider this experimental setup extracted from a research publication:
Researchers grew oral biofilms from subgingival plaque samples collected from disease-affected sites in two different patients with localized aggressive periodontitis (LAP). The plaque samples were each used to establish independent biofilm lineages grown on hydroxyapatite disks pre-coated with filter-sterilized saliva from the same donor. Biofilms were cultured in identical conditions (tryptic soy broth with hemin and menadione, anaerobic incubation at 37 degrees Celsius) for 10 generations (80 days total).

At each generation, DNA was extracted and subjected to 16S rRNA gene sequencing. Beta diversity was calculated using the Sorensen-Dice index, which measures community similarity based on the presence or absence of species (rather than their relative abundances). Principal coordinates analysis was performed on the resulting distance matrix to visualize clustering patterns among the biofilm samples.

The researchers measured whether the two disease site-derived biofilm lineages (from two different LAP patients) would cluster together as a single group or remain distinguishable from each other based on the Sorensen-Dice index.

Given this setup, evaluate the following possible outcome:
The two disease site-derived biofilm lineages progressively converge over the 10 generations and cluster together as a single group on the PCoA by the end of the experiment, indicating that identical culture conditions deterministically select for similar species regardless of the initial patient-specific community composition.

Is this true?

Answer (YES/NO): NO